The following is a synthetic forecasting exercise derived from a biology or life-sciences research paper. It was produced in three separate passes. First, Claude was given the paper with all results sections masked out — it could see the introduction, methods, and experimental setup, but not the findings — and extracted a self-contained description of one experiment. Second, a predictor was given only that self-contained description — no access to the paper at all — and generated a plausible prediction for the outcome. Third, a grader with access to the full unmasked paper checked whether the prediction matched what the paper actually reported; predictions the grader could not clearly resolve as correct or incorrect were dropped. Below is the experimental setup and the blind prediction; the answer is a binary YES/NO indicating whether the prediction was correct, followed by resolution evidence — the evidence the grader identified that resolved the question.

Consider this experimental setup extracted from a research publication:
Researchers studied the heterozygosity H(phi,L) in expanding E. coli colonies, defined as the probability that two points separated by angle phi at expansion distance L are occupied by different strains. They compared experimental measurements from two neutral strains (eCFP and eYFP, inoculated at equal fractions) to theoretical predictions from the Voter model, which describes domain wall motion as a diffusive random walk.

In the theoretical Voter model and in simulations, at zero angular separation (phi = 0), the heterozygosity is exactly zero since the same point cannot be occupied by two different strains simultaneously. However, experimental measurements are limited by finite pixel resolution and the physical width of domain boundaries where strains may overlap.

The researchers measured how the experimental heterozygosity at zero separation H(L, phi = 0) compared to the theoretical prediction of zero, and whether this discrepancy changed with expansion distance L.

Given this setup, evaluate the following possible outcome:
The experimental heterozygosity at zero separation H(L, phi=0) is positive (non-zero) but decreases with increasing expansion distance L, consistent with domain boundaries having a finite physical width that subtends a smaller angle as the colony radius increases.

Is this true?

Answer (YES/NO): YES